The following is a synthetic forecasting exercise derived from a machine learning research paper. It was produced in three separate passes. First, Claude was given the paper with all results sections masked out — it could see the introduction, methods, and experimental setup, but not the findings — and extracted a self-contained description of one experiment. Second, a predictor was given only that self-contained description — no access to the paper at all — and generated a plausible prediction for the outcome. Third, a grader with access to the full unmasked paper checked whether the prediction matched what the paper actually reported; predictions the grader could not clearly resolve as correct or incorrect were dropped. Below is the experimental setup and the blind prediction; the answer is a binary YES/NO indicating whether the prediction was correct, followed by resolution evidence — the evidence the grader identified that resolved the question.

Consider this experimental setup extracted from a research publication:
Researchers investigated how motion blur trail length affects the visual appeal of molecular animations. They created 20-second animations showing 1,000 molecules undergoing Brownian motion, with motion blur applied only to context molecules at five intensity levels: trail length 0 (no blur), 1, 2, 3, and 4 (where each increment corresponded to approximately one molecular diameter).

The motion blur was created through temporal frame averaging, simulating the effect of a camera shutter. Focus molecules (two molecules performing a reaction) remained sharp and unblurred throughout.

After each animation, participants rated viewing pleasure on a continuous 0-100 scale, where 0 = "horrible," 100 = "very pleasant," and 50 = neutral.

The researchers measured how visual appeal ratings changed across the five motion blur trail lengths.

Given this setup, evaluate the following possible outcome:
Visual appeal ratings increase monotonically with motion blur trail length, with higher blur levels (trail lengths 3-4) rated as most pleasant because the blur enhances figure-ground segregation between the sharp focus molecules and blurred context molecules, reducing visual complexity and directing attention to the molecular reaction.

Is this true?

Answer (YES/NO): NO